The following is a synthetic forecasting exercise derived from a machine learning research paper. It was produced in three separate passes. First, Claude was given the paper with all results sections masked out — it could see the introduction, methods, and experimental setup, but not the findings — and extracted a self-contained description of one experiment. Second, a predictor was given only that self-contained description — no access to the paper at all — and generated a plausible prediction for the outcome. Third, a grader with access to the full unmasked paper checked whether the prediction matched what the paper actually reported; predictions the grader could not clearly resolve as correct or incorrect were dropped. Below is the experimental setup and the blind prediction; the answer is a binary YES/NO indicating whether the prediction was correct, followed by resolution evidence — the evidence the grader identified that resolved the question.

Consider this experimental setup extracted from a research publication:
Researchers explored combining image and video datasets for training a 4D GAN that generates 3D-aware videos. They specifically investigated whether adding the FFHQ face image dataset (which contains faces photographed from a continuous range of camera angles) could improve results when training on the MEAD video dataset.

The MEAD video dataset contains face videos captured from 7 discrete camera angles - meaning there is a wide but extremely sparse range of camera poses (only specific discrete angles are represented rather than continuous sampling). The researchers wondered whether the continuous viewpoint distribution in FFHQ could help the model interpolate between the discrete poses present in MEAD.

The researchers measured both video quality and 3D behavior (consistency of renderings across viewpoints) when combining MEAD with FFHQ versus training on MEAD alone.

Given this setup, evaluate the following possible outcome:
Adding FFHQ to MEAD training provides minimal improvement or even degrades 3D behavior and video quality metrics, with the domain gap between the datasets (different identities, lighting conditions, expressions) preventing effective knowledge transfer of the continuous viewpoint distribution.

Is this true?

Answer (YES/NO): NO